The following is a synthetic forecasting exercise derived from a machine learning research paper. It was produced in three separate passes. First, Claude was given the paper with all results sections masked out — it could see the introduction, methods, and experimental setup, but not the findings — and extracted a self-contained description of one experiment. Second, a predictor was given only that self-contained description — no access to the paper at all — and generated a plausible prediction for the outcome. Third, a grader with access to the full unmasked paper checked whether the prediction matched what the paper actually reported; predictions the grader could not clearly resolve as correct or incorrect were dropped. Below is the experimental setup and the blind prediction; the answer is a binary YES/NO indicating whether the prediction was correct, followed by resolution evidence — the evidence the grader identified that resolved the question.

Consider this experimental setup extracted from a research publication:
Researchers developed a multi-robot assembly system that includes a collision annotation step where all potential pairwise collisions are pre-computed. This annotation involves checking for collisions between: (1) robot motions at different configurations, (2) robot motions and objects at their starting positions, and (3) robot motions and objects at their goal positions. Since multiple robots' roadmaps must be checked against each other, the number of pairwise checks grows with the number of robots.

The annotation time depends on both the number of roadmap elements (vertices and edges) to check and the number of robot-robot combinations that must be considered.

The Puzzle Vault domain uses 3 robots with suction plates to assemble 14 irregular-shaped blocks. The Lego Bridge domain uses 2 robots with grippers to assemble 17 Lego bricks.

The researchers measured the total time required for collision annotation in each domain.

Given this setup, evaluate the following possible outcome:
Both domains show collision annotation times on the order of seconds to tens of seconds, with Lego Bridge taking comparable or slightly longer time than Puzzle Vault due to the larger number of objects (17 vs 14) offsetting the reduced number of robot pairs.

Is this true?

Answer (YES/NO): NO